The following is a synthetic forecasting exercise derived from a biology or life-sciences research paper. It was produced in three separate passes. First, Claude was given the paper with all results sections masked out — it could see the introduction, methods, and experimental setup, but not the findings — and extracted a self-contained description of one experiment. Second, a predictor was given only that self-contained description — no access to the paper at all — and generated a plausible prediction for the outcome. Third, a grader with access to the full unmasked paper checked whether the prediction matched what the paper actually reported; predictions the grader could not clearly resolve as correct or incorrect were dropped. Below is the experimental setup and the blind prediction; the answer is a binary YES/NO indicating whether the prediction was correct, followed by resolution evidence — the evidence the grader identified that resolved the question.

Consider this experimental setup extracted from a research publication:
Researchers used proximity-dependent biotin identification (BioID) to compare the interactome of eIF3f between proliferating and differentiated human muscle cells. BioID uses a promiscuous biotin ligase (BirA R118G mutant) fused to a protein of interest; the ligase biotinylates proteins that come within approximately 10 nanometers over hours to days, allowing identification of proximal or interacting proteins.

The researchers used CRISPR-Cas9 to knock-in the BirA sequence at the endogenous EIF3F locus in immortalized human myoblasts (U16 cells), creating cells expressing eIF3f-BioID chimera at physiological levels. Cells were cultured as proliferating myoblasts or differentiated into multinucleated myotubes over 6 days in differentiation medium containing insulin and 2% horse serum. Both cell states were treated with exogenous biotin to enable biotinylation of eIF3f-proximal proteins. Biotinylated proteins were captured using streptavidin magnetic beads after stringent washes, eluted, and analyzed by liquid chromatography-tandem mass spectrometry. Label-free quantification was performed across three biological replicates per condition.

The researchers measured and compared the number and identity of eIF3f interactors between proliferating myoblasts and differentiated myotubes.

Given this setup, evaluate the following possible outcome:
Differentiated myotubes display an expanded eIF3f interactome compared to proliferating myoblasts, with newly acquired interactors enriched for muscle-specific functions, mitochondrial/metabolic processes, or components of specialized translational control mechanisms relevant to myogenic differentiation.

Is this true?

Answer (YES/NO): YES